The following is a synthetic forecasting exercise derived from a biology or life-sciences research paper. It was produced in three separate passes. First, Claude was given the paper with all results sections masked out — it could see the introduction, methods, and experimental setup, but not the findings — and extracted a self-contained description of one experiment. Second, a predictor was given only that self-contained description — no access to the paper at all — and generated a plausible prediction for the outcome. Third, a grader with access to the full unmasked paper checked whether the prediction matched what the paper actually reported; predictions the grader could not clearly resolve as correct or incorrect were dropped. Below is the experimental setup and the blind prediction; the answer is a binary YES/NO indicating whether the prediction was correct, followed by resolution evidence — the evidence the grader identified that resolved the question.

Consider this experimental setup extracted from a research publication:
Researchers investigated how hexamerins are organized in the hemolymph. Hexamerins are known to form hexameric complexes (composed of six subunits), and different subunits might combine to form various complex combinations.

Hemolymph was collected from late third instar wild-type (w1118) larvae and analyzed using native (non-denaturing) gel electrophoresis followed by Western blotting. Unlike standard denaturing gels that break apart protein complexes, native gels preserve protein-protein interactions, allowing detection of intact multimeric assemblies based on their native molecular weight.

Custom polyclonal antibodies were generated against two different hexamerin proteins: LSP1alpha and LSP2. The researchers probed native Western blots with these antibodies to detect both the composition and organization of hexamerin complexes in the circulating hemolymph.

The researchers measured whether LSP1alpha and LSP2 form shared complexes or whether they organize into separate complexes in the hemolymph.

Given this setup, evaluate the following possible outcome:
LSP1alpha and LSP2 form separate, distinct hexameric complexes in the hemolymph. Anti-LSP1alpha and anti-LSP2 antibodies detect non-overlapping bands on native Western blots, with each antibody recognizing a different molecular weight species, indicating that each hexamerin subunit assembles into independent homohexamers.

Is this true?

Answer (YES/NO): NO